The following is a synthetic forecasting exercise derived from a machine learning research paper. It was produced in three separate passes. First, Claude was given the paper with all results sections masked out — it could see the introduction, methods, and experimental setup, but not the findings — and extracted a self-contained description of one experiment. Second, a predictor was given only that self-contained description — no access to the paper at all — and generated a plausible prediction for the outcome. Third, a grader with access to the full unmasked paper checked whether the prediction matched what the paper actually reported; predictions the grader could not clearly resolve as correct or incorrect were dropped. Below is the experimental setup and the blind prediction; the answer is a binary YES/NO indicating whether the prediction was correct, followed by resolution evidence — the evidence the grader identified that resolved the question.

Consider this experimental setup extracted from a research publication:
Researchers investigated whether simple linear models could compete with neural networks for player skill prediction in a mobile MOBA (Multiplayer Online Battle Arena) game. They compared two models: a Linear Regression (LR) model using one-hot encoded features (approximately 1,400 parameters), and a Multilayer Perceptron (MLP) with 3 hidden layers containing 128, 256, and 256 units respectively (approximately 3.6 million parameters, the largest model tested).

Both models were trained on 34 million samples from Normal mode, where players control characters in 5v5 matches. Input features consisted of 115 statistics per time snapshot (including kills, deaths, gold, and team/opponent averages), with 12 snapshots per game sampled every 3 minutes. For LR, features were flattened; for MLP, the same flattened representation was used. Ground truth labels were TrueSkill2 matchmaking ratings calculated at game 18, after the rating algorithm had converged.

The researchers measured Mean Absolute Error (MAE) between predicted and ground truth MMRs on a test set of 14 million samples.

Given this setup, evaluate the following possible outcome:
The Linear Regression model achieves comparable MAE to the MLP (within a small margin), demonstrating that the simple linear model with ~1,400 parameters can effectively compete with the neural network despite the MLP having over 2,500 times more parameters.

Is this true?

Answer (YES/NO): NO